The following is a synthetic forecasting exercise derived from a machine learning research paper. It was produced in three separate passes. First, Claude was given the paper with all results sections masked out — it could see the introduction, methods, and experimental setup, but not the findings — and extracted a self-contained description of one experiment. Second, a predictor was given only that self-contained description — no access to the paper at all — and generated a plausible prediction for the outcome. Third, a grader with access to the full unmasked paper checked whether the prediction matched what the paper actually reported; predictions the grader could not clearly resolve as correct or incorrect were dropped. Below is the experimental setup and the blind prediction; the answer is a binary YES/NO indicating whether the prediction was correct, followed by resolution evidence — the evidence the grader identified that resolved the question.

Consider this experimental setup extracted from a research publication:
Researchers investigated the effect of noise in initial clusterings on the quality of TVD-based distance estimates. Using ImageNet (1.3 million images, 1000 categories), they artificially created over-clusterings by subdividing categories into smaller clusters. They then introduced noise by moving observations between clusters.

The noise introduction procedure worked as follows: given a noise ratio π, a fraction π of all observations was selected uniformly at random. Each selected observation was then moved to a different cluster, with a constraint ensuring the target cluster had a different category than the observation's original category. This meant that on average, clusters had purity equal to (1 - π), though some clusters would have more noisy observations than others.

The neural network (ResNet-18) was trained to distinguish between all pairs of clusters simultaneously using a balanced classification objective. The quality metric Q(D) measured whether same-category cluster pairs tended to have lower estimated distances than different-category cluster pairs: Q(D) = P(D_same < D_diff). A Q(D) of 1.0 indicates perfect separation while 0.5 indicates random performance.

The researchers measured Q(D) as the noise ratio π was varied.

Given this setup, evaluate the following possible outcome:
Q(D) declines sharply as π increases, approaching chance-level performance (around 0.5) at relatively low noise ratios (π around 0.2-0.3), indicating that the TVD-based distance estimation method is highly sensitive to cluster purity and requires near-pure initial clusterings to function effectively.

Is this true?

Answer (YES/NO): NO